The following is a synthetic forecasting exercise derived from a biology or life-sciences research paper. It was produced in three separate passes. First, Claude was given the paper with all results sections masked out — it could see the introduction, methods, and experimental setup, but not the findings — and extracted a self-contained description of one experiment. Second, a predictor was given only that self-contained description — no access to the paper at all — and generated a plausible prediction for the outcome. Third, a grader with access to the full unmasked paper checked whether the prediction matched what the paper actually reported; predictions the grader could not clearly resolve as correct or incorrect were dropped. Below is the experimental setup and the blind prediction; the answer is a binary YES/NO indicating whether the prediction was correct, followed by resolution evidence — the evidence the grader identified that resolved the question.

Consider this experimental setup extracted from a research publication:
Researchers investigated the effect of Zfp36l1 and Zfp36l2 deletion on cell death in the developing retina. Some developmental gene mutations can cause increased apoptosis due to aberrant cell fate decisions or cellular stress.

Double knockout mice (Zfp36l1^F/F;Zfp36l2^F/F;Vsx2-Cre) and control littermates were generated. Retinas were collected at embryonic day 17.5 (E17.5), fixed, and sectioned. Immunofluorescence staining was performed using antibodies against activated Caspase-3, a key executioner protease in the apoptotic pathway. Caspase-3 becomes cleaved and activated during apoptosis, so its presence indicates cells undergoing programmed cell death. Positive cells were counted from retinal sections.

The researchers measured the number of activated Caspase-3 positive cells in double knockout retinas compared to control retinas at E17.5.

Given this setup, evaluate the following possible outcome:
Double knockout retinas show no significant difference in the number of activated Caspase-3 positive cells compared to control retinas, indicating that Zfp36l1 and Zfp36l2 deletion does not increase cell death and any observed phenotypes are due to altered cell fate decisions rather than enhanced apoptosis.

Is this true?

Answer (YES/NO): NO